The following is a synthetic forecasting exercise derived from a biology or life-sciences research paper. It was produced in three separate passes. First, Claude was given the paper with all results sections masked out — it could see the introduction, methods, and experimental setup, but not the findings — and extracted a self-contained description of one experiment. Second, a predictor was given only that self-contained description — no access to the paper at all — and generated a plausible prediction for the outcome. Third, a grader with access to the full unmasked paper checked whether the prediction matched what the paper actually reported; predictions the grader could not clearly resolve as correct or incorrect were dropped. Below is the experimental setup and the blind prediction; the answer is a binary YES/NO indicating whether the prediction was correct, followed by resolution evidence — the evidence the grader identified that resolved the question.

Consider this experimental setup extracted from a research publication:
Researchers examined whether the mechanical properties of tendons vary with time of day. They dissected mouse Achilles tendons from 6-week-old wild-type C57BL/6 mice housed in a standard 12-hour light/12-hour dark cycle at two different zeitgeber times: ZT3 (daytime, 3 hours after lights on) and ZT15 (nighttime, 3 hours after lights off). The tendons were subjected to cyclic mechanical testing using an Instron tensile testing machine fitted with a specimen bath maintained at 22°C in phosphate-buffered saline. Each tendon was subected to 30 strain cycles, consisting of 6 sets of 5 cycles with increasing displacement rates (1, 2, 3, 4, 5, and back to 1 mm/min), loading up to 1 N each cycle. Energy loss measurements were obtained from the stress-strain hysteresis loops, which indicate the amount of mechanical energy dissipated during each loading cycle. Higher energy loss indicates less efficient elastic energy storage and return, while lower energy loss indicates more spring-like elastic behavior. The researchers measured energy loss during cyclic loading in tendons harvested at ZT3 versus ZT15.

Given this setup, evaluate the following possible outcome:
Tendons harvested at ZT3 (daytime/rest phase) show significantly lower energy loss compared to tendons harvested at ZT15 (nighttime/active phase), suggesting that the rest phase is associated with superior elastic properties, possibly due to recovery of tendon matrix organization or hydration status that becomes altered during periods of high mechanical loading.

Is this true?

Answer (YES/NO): YES